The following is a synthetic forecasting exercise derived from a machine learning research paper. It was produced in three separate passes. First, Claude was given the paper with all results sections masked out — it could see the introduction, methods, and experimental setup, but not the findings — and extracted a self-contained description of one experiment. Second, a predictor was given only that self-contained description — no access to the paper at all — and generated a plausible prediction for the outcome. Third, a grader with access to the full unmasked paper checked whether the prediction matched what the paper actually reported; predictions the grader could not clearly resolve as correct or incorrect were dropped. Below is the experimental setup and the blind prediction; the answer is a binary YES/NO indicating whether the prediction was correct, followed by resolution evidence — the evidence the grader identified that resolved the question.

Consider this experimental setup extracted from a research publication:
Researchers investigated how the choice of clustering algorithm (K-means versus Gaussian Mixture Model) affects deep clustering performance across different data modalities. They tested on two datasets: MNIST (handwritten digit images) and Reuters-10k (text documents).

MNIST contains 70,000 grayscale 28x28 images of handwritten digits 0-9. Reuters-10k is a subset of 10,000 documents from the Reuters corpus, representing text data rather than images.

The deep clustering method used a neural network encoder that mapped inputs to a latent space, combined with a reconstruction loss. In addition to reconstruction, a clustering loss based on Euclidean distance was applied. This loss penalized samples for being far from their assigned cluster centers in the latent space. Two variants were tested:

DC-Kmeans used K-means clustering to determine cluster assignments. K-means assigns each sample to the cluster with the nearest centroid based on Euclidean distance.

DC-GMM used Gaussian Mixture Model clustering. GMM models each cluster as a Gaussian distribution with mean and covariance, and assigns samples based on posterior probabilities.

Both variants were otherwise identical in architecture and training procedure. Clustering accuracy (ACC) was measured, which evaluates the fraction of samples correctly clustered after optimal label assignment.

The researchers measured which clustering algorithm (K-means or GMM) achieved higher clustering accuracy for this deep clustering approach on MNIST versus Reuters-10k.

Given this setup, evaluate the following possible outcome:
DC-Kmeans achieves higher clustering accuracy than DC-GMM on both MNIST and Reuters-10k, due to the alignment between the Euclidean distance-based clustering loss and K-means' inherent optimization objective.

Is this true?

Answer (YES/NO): NO